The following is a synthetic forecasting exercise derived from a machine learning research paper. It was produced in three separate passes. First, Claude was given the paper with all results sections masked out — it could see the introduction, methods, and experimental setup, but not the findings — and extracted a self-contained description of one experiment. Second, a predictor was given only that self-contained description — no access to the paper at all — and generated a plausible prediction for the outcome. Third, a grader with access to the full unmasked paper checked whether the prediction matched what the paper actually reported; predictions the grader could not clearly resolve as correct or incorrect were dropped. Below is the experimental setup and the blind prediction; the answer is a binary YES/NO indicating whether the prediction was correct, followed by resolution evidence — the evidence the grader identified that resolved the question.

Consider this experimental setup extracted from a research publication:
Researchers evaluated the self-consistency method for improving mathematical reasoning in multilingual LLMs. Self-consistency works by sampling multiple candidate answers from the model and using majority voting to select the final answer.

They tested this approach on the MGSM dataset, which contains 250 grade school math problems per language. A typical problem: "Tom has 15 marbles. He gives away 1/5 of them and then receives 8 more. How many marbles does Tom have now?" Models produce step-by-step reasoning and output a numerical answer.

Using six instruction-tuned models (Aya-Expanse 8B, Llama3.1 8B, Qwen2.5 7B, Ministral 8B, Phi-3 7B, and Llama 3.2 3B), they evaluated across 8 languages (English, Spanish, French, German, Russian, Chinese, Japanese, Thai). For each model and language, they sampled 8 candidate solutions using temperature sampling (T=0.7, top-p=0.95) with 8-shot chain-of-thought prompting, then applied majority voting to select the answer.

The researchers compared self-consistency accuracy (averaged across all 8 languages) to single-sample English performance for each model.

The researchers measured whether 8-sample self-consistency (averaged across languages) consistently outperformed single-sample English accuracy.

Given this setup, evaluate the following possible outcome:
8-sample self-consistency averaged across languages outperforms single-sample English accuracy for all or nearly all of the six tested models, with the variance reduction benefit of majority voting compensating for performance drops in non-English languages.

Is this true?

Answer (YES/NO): NO